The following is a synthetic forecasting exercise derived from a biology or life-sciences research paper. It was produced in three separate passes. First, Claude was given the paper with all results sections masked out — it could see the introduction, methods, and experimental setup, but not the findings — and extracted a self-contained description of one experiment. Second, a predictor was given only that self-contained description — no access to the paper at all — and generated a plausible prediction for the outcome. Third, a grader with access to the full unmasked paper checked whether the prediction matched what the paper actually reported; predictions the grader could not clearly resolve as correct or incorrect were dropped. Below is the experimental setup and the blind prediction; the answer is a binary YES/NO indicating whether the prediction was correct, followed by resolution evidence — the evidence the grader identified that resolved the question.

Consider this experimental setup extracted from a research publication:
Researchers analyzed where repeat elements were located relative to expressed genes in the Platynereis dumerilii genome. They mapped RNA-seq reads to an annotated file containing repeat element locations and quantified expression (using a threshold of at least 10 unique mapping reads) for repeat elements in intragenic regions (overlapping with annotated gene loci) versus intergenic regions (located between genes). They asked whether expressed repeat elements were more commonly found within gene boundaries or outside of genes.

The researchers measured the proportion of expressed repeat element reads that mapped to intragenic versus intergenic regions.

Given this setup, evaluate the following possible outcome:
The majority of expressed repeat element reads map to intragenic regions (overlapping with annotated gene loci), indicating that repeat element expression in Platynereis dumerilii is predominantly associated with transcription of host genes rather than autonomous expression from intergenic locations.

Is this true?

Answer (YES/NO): YES